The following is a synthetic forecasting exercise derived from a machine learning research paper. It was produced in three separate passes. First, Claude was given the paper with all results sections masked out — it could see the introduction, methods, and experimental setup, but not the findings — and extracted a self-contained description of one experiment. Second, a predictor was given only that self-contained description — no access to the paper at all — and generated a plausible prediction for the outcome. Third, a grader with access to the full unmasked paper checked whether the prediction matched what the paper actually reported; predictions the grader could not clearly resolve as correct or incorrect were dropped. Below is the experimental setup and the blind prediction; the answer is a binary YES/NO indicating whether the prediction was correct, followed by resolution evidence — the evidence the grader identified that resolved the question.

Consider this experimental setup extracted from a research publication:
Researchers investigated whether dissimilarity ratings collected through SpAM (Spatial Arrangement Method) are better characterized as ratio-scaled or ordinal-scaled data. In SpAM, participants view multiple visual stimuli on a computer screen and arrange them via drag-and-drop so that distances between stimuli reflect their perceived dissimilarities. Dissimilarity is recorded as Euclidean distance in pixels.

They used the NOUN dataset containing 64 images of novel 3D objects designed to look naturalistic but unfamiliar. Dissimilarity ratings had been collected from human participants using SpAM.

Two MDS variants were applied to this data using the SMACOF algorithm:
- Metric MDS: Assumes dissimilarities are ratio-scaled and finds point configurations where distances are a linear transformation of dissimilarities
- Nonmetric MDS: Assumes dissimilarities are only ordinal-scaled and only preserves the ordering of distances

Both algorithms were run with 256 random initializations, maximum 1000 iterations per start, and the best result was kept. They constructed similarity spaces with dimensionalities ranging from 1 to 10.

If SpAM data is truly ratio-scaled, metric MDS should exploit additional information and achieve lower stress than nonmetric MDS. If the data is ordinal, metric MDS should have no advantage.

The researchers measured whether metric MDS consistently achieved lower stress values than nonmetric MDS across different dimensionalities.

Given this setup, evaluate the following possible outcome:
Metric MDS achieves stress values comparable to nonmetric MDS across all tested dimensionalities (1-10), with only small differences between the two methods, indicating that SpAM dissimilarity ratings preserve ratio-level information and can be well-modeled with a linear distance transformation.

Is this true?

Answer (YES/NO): NO